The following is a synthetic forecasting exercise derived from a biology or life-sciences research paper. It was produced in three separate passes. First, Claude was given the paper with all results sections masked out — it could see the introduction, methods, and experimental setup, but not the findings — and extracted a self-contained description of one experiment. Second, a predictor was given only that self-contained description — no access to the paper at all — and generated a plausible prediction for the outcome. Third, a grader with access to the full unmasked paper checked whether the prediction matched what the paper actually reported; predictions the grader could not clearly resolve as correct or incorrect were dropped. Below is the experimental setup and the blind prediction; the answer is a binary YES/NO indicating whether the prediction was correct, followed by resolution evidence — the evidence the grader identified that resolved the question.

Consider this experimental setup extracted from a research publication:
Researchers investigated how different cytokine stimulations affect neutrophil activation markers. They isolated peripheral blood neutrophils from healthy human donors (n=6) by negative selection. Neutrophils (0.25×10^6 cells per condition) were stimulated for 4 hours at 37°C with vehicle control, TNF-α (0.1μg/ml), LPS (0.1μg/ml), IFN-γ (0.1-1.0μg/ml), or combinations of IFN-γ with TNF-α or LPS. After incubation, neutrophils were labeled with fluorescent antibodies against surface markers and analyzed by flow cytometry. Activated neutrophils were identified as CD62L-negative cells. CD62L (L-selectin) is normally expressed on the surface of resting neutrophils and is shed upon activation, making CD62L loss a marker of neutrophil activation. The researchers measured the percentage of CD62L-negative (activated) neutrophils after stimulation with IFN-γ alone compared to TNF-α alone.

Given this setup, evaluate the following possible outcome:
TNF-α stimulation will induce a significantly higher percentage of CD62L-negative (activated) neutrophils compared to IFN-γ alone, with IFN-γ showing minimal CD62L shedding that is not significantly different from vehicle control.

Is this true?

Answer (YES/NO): YES